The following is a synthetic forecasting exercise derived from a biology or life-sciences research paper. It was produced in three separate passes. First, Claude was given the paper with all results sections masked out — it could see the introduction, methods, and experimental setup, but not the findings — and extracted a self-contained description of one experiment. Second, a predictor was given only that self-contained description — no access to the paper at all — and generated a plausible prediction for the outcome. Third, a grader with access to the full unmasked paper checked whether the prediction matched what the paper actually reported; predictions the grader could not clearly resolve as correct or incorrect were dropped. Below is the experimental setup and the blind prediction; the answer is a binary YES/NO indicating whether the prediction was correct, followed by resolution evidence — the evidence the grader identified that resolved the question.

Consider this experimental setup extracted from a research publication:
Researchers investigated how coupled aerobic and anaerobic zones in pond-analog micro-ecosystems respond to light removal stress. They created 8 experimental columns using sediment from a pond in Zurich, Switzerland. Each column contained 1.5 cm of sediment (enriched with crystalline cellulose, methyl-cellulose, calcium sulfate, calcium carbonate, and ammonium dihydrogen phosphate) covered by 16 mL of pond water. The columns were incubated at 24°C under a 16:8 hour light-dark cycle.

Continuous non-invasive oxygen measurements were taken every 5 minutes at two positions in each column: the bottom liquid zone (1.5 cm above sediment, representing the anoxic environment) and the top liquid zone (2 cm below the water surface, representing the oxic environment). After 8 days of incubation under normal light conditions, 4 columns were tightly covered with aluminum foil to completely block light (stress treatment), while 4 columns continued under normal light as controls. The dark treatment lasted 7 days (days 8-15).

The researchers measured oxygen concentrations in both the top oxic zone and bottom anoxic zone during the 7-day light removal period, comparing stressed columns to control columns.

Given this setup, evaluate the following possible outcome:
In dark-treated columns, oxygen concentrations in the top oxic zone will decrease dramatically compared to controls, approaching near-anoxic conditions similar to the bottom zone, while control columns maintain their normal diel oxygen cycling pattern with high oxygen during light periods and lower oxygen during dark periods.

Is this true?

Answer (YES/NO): NO